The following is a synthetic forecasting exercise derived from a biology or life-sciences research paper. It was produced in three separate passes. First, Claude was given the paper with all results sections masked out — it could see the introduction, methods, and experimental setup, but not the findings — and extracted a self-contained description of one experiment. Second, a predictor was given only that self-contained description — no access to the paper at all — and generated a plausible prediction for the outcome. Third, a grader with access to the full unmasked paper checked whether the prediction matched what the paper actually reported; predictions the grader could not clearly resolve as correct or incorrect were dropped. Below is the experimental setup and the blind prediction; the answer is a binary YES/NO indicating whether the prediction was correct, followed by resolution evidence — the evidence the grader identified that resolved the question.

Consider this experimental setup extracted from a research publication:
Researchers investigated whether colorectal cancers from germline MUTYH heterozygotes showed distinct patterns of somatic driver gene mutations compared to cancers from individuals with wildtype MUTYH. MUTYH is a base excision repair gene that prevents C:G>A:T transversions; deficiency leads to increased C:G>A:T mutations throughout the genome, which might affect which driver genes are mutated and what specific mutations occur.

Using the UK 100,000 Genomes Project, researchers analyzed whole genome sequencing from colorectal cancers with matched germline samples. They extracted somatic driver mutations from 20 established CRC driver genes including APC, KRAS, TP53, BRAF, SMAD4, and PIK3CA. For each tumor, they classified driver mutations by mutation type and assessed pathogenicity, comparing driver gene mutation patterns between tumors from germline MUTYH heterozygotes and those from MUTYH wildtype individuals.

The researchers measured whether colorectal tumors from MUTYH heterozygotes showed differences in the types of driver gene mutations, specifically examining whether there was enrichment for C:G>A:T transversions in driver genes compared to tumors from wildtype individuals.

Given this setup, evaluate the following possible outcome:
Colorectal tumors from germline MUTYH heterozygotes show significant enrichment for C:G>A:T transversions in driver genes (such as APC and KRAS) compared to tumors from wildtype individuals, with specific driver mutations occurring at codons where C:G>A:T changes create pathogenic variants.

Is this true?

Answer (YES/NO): YES